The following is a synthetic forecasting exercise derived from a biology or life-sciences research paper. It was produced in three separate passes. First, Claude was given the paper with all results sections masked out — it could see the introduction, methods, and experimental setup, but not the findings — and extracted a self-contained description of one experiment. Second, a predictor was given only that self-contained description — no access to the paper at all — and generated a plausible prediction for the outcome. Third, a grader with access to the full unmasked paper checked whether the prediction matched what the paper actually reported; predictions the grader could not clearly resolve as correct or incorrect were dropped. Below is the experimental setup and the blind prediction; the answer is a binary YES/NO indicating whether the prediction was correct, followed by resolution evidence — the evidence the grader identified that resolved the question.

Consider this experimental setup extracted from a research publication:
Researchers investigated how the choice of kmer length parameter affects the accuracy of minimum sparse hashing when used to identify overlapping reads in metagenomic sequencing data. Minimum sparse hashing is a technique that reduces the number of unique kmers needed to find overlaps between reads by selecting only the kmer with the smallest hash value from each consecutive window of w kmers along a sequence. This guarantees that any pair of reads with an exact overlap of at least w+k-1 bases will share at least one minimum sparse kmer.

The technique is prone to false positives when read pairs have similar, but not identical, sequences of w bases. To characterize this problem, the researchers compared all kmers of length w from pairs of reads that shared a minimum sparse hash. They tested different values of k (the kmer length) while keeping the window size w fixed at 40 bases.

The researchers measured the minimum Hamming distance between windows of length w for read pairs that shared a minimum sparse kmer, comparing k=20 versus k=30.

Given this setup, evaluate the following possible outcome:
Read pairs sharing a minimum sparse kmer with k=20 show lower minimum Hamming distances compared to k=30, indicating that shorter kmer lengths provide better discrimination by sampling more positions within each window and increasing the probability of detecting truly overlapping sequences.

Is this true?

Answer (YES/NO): NO